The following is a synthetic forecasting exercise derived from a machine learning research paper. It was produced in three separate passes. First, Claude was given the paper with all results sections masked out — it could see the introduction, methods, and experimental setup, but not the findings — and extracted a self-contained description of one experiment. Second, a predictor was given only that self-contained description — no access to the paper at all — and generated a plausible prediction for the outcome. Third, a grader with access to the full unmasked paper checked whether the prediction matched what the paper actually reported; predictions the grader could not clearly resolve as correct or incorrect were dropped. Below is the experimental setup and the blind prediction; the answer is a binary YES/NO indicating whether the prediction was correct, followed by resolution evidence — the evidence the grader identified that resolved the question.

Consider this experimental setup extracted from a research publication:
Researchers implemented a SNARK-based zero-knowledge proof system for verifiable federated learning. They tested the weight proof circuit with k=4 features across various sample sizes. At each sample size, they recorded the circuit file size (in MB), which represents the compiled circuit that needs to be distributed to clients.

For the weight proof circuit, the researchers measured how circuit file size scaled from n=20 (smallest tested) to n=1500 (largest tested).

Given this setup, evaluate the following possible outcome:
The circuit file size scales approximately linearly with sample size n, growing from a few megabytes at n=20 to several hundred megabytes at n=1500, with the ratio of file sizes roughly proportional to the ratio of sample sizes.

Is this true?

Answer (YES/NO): NO